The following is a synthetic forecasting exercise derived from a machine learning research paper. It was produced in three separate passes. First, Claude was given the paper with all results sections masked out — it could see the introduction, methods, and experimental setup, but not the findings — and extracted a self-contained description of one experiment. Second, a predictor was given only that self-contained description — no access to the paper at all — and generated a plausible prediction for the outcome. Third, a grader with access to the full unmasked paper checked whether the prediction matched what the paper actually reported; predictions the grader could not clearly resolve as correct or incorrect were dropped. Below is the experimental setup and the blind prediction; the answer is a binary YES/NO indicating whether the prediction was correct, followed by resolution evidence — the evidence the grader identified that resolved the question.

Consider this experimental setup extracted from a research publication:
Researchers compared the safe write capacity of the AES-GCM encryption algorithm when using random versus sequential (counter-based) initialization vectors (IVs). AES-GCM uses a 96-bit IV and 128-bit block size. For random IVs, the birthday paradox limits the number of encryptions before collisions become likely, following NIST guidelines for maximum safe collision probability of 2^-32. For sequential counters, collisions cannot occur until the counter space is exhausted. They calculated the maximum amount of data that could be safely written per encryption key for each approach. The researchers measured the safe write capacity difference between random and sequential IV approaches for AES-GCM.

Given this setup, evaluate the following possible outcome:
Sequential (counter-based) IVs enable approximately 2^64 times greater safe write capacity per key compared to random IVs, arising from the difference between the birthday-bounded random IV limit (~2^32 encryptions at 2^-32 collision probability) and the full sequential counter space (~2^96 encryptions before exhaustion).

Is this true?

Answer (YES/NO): YES